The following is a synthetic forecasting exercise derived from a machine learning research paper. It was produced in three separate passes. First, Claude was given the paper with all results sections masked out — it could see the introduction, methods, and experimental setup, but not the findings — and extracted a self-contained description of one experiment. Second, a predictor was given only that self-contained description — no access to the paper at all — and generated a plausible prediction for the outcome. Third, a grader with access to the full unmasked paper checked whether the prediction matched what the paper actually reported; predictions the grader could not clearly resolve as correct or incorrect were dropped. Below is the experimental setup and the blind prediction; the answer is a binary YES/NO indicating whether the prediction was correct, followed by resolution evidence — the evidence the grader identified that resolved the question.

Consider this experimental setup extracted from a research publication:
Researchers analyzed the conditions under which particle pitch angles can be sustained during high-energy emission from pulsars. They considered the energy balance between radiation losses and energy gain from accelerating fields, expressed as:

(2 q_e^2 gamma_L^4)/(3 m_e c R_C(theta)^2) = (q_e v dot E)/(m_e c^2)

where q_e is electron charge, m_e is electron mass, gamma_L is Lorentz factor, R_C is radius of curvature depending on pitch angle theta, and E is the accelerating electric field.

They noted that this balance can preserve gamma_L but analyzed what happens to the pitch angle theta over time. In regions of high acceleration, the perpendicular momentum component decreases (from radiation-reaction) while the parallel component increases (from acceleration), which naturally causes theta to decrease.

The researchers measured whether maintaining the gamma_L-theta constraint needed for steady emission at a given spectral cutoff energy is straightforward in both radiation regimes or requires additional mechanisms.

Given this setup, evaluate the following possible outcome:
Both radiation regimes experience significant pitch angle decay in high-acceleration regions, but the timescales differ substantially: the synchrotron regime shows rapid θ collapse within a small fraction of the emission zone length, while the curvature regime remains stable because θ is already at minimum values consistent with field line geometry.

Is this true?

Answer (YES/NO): NO